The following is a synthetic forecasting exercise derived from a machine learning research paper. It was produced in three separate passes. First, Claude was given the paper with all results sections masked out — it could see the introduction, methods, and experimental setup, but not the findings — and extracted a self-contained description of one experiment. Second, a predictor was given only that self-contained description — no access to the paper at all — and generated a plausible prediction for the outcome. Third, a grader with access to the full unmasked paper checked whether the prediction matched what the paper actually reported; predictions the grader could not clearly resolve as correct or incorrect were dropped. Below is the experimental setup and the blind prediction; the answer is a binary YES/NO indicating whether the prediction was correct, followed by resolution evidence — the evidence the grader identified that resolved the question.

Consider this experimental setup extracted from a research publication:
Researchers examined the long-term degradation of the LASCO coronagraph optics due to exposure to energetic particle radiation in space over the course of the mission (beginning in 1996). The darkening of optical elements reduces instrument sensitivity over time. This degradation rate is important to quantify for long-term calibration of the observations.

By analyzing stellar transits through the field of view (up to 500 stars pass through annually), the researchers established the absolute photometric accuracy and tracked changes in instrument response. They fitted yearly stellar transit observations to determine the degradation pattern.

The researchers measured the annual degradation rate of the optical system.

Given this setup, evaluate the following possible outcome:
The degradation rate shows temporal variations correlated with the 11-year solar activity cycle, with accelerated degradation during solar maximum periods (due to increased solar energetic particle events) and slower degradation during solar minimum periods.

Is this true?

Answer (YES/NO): NO